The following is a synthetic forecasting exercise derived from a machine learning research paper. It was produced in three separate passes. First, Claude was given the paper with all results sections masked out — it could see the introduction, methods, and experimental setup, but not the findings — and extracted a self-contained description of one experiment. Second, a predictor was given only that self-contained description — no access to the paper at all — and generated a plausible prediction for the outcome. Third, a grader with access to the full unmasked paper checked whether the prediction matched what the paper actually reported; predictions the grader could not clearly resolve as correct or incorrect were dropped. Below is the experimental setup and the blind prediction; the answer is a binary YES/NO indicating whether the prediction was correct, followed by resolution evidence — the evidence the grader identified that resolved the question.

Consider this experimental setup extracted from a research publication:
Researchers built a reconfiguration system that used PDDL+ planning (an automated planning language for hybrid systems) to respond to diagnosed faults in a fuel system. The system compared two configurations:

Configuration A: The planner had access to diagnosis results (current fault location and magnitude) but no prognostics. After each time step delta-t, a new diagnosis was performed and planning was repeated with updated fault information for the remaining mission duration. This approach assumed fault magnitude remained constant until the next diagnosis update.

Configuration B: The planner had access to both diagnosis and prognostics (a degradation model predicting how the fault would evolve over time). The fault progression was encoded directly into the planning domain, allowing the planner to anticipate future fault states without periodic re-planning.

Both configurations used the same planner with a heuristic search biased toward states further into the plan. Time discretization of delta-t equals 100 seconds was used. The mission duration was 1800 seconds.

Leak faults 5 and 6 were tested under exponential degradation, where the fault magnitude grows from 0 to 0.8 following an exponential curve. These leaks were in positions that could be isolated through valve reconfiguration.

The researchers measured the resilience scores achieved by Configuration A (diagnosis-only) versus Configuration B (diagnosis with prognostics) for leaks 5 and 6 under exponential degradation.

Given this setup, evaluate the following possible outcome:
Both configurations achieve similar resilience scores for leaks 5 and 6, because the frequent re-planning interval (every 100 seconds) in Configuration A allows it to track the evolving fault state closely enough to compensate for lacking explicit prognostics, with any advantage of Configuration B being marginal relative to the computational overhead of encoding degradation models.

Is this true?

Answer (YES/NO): NO